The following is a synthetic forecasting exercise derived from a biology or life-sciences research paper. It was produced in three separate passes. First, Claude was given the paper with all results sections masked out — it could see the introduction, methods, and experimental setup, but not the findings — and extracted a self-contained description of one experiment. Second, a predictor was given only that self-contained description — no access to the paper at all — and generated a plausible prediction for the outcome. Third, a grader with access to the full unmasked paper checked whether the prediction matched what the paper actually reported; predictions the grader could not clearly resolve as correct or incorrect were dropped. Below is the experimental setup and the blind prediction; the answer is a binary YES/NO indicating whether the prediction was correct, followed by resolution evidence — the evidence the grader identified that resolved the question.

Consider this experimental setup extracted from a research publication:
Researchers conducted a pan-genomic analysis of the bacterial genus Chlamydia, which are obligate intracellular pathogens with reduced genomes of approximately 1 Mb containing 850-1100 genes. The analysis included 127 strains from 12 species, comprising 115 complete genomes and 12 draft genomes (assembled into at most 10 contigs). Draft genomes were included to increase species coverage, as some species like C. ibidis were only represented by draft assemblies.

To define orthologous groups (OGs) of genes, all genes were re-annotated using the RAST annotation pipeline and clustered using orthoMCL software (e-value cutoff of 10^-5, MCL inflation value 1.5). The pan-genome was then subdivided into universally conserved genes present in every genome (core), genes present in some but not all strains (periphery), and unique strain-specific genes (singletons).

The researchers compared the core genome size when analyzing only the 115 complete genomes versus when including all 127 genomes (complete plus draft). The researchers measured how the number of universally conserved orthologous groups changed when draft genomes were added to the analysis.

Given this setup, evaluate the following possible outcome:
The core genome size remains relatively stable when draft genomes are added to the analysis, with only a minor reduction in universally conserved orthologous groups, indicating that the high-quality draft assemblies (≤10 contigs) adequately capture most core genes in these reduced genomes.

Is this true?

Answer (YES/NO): YES